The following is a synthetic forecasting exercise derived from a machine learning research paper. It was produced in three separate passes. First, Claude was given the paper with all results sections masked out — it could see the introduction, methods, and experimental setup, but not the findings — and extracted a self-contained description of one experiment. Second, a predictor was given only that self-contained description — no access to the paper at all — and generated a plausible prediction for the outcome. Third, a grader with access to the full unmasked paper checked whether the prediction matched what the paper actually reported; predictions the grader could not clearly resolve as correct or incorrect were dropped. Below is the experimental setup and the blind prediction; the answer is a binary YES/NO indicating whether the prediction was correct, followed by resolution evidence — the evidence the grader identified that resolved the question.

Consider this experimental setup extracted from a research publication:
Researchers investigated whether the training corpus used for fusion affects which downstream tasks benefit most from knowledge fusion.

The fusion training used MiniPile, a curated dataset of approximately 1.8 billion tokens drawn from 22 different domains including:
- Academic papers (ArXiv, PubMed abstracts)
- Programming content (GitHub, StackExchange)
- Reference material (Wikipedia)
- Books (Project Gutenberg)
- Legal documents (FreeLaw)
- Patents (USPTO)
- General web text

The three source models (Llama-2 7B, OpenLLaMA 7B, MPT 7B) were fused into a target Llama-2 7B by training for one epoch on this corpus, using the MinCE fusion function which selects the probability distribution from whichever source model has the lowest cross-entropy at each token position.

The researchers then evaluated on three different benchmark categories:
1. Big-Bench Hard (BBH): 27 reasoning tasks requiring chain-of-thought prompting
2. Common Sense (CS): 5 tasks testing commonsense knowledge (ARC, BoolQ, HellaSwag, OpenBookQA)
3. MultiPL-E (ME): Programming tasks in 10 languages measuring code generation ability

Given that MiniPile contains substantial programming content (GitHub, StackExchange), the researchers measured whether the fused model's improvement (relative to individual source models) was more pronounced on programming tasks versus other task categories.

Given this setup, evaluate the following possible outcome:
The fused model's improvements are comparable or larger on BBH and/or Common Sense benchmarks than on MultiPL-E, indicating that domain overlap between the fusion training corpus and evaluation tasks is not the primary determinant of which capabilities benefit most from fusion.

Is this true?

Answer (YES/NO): NO